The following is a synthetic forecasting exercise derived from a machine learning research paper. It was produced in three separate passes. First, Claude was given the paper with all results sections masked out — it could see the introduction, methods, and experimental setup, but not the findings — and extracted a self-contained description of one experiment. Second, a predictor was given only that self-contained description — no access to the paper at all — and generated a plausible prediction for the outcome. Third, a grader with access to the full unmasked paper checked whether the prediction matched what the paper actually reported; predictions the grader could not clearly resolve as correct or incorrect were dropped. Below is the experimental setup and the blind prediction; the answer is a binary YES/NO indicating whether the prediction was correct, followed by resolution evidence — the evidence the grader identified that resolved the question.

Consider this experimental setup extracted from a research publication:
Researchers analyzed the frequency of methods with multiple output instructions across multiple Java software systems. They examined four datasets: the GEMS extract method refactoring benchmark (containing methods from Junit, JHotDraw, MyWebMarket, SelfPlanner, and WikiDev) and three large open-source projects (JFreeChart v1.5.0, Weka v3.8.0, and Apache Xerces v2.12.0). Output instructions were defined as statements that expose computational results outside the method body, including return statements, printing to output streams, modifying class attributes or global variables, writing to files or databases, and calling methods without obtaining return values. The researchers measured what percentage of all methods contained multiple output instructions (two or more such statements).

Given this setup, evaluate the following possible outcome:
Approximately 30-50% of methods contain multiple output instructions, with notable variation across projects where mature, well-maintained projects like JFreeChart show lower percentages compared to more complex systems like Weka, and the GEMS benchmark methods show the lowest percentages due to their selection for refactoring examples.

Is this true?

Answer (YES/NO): NO